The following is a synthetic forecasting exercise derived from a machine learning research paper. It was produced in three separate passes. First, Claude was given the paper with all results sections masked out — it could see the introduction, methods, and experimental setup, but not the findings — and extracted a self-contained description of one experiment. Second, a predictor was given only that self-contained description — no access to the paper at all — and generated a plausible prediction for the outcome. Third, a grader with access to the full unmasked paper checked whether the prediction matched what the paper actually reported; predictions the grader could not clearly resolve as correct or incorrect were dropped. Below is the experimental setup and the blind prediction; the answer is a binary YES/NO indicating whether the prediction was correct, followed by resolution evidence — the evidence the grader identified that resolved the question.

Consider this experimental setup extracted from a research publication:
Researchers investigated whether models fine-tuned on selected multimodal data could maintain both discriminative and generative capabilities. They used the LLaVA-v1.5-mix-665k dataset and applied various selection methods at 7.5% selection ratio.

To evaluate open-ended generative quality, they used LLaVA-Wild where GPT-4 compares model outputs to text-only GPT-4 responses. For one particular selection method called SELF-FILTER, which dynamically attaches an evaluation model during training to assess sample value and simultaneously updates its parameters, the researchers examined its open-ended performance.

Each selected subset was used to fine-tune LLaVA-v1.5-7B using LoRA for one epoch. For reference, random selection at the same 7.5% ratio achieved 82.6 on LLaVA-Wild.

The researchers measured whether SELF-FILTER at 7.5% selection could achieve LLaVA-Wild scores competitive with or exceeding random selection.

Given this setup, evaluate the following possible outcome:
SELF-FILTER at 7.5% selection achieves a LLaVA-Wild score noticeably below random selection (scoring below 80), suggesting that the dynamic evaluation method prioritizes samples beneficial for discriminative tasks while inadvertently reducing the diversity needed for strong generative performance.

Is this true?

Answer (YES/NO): NO